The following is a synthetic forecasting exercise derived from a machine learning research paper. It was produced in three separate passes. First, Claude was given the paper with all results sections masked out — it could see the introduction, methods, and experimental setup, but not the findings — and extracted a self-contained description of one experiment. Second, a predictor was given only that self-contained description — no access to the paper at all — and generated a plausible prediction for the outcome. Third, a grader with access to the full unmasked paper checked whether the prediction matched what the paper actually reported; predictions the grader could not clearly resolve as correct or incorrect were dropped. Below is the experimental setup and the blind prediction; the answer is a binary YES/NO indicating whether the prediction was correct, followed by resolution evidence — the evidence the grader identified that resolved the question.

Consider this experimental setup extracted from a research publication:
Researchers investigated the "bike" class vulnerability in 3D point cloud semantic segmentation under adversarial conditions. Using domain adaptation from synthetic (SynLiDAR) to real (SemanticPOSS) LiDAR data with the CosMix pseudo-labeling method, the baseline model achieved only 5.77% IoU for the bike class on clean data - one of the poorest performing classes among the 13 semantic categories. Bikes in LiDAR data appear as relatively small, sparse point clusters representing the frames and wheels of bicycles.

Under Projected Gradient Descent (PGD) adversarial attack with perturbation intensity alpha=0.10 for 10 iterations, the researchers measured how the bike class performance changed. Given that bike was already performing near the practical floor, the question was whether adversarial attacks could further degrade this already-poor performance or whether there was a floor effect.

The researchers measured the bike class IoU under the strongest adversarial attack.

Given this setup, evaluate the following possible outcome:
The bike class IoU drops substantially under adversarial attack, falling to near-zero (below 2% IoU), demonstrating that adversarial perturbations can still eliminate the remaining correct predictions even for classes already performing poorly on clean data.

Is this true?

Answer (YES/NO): NO